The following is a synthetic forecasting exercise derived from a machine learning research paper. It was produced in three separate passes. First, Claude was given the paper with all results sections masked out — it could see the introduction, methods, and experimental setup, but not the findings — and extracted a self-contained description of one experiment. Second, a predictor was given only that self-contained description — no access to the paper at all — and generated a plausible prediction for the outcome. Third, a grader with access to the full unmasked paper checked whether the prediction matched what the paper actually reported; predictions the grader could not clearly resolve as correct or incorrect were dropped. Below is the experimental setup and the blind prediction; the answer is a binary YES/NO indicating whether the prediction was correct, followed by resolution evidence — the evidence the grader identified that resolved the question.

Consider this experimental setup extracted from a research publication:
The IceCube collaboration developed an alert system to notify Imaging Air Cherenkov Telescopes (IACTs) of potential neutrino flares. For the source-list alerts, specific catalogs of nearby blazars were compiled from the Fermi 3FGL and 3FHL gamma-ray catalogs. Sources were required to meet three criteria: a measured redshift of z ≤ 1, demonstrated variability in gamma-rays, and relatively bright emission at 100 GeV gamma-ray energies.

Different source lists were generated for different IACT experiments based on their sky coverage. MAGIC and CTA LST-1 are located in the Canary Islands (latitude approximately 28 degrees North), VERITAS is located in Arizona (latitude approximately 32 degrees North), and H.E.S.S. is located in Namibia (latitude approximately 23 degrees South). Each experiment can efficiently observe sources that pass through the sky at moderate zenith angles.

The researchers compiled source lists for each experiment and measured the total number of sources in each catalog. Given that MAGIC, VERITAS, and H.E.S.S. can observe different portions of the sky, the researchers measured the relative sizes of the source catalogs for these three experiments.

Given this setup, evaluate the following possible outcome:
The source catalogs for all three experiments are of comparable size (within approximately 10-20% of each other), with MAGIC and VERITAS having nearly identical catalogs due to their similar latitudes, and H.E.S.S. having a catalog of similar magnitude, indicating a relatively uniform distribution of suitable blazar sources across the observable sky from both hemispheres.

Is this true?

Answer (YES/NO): NO